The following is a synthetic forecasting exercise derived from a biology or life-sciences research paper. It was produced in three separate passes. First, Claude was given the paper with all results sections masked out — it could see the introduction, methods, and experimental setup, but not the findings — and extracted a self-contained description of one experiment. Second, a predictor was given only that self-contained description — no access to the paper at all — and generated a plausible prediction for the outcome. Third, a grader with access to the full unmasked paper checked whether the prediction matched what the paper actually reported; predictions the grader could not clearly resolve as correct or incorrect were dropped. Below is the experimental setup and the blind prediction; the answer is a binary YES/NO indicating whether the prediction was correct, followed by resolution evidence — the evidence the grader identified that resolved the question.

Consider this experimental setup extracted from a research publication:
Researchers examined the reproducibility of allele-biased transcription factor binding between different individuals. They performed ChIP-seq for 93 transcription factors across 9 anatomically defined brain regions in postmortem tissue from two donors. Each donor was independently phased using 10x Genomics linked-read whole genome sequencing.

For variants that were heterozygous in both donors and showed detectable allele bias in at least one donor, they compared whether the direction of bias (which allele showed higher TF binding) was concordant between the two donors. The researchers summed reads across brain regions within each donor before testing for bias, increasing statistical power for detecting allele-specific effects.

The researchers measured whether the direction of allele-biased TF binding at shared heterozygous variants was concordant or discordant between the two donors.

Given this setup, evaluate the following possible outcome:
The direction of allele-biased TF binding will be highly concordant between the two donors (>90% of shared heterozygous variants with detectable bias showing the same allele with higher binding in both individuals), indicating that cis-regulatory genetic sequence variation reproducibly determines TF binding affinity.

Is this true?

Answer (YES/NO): YES